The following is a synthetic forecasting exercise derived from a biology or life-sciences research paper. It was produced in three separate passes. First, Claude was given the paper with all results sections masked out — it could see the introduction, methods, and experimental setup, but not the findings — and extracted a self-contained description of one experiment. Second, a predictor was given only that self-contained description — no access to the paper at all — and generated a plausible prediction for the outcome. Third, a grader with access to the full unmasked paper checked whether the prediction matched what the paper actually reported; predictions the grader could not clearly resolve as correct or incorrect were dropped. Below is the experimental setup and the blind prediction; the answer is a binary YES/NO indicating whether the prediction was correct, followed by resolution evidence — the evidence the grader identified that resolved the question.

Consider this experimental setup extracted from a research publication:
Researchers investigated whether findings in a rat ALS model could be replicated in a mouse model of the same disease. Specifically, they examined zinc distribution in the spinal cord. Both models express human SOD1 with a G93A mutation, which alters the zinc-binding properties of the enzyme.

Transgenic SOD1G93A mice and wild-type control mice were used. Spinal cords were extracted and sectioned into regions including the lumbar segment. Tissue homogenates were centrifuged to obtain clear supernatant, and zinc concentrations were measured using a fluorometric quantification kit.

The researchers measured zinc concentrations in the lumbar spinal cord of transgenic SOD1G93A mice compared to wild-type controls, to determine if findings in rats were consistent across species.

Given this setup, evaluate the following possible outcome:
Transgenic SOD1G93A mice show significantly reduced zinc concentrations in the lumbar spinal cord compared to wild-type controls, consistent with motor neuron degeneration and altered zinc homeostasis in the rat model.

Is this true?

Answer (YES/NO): NO